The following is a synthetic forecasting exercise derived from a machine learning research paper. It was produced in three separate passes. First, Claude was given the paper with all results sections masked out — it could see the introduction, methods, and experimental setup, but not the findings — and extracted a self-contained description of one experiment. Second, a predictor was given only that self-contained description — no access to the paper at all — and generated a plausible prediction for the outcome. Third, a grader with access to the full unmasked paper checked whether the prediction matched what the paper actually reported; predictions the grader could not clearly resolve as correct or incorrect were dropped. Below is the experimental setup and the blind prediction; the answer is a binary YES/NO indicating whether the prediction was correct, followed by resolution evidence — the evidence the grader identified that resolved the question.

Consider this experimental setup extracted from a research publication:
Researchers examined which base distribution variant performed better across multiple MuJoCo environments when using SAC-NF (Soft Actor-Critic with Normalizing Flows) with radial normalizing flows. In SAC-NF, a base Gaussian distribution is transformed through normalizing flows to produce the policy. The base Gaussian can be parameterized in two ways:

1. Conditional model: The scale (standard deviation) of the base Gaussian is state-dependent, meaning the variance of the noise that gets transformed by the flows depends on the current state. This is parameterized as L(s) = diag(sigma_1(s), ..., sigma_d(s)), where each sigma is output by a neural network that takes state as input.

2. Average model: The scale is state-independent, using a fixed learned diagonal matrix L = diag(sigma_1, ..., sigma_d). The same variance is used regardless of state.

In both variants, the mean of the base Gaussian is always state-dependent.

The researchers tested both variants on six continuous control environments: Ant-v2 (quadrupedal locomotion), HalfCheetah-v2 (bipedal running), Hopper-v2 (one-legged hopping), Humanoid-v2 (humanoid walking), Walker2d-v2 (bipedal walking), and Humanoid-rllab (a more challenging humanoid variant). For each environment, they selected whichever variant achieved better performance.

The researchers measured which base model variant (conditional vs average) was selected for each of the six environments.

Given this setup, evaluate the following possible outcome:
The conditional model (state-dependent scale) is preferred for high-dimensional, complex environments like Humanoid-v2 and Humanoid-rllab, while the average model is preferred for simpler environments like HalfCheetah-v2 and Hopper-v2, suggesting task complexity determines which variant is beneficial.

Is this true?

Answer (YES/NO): NO